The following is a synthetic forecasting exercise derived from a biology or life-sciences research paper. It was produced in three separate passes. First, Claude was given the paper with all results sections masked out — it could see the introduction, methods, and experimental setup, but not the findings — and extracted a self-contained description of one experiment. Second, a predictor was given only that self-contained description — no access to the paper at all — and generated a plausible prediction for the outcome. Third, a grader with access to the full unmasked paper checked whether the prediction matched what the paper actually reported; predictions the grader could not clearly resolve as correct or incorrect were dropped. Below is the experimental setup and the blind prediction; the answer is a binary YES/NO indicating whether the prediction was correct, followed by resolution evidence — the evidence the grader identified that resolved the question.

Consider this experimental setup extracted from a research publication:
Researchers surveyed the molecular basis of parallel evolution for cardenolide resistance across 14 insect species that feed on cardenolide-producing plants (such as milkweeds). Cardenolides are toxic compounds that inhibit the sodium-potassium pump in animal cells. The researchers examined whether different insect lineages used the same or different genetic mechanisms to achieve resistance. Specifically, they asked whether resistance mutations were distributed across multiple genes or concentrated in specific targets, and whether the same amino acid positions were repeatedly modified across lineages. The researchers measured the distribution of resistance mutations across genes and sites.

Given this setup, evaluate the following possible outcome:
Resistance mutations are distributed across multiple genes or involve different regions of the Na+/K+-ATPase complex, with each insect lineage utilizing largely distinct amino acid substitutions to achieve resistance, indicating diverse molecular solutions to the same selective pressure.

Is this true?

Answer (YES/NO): NO